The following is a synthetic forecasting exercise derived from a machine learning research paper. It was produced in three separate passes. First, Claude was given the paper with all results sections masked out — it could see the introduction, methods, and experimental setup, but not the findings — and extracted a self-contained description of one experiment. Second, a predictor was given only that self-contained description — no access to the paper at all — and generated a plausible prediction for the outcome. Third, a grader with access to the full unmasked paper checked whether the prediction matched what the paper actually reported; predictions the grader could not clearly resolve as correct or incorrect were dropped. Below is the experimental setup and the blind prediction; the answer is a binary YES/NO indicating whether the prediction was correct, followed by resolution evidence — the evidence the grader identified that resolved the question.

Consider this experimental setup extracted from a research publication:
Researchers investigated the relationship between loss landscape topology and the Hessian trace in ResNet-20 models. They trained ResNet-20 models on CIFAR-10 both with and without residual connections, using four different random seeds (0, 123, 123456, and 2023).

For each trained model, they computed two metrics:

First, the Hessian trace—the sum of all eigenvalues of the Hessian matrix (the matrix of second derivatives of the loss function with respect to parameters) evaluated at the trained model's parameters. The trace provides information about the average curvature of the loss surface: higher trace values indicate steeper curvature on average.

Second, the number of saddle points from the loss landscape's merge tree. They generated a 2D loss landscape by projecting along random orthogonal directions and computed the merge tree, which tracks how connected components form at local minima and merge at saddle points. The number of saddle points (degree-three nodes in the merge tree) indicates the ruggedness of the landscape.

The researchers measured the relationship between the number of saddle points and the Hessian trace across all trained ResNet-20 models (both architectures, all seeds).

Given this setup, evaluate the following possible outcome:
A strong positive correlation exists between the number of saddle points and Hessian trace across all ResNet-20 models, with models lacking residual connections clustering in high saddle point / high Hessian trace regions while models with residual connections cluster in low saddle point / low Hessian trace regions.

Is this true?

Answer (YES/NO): NO